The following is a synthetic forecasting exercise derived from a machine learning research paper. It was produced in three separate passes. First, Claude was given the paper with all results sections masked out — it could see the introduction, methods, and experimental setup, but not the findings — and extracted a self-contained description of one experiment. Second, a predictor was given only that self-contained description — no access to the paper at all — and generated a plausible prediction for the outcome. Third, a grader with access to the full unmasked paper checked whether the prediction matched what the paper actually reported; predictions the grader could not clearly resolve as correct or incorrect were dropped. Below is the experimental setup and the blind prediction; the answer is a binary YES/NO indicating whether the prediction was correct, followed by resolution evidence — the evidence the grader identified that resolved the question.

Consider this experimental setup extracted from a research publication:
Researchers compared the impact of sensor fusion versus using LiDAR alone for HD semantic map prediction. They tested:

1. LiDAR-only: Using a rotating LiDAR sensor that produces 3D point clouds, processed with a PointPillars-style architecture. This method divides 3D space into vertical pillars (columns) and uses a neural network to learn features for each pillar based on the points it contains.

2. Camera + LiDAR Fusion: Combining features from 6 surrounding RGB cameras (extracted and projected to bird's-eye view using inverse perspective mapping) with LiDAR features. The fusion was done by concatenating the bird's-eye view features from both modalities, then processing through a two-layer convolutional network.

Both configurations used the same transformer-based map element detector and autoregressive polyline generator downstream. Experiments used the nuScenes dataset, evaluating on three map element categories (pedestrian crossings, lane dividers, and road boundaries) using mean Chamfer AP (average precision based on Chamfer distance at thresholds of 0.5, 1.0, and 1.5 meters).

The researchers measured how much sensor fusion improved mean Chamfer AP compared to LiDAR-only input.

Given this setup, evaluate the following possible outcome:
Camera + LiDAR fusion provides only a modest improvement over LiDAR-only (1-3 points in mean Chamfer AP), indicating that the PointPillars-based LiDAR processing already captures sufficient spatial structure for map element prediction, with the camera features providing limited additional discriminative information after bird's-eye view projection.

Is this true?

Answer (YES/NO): NO